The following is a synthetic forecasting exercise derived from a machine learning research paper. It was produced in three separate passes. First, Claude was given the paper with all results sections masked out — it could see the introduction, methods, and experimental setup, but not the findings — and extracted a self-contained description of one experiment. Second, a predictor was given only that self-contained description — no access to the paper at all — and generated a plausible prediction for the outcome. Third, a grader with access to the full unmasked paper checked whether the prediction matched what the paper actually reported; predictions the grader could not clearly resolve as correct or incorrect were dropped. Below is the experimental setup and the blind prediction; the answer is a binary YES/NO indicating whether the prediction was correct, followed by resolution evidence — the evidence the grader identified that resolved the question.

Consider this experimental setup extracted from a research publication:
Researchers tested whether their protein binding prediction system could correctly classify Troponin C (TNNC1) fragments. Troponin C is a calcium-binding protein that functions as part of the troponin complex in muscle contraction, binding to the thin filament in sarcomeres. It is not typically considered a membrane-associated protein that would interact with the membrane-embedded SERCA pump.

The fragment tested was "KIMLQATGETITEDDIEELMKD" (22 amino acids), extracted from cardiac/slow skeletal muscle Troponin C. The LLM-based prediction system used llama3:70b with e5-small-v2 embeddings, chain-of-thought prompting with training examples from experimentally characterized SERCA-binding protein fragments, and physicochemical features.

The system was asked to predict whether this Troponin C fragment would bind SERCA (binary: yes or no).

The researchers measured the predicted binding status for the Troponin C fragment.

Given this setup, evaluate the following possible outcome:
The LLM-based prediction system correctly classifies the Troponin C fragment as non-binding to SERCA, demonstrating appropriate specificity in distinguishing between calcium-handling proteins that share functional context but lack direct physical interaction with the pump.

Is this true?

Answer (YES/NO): NO